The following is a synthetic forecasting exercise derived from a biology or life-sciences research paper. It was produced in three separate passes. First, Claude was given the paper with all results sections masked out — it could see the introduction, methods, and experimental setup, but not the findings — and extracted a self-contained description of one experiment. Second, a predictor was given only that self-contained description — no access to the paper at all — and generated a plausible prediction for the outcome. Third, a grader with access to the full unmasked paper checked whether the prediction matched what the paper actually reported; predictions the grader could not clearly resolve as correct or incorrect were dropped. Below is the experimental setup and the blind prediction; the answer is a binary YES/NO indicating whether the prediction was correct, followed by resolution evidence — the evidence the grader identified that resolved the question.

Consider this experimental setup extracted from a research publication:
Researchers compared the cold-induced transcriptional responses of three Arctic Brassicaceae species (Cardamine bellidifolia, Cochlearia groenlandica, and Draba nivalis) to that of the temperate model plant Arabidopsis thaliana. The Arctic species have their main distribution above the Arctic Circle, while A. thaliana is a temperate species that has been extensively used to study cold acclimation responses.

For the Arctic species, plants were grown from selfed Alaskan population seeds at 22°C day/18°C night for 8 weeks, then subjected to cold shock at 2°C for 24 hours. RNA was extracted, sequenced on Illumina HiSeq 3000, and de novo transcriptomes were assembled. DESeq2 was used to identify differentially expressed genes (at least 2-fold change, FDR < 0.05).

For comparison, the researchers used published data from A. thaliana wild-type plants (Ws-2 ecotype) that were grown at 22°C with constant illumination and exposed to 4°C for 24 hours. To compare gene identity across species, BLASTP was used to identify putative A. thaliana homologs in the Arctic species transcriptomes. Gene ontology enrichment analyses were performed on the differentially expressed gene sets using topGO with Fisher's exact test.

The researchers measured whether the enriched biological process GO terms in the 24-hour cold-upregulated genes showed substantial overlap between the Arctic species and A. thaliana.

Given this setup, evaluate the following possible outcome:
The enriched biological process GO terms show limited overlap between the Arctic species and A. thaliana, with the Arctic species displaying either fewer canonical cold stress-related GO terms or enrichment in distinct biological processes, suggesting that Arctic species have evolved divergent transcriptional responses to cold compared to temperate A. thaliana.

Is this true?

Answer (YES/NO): NO